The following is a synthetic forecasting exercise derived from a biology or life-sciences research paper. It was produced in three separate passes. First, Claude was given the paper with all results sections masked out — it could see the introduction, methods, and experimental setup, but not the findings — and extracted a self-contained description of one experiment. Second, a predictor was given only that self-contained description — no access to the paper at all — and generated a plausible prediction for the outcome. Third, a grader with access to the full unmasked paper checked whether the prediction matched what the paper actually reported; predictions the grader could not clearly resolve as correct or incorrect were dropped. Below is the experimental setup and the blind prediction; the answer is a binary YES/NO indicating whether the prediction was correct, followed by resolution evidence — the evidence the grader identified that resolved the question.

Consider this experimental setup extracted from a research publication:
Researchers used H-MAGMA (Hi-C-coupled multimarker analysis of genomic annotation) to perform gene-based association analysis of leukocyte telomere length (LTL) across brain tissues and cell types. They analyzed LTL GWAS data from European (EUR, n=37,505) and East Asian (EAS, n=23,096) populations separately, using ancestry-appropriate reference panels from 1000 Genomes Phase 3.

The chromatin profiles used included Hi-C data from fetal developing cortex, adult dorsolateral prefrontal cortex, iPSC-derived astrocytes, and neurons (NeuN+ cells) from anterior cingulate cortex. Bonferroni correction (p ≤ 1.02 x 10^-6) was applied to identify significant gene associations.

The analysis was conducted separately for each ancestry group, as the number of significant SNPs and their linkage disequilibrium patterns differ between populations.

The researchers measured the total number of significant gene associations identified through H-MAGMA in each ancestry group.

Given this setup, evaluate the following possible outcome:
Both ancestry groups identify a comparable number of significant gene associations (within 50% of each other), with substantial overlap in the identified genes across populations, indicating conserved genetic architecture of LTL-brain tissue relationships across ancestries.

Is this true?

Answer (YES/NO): NO